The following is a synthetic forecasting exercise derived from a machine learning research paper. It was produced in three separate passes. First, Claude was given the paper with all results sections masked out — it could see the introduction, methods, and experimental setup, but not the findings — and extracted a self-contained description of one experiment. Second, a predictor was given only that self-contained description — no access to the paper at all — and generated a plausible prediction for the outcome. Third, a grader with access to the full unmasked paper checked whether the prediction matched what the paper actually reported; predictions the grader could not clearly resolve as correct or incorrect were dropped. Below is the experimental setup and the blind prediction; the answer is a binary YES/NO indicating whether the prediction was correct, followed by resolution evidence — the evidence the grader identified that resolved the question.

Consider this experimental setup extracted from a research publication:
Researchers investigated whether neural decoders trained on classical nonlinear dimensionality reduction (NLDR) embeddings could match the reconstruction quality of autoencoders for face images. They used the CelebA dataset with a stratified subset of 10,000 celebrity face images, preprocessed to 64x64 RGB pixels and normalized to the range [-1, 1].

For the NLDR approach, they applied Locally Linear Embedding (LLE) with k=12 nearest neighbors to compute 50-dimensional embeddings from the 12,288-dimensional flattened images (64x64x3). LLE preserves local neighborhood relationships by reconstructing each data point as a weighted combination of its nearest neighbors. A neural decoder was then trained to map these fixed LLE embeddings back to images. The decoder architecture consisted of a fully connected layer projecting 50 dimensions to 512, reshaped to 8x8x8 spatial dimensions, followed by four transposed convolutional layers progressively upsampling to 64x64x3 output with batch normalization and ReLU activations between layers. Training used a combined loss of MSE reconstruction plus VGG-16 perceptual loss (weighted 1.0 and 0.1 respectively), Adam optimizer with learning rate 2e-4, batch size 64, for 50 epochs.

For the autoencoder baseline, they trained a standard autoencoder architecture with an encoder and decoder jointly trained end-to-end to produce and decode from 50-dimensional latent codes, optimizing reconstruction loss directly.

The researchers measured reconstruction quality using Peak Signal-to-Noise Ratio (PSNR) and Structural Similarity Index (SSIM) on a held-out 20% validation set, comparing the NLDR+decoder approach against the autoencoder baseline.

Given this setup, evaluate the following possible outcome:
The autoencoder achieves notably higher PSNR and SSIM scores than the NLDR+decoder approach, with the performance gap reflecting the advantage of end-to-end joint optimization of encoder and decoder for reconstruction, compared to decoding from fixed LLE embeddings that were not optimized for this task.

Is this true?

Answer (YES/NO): YES